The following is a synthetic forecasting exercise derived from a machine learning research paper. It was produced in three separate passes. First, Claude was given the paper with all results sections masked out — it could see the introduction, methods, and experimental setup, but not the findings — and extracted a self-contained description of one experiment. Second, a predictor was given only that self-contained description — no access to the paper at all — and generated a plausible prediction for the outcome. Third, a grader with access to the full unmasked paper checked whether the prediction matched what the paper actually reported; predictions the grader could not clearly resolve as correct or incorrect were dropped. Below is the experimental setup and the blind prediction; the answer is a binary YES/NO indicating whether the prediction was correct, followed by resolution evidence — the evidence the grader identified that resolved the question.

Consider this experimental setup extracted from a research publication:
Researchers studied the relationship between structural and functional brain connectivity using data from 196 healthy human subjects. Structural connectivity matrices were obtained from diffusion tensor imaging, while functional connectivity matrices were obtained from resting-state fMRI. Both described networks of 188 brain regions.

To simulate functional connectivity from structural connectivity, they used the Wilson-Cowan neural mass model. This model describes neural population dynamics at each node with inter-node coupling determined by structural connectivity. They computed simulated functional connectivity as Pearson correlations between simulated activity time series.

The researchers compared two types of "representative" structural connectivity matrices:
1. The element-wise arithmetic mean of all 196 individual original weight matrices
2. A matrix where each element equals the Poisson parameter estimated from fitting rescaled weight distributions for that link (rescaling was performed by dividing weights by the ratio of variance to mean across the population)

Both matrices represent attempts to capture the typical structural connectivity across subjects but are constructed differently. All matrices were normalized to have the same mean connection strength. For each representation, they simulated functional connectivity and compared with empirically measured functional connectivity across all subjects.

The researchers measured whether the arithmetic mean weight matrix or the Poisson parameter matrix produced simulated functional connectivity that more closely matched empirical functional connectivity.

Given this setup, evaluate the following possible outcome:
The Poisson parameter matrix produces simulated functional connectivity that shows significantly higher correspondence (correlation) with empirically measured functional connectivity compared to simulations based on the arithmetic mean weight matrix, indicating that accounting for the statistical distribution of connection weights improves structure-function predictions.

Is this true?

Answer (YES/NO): YES